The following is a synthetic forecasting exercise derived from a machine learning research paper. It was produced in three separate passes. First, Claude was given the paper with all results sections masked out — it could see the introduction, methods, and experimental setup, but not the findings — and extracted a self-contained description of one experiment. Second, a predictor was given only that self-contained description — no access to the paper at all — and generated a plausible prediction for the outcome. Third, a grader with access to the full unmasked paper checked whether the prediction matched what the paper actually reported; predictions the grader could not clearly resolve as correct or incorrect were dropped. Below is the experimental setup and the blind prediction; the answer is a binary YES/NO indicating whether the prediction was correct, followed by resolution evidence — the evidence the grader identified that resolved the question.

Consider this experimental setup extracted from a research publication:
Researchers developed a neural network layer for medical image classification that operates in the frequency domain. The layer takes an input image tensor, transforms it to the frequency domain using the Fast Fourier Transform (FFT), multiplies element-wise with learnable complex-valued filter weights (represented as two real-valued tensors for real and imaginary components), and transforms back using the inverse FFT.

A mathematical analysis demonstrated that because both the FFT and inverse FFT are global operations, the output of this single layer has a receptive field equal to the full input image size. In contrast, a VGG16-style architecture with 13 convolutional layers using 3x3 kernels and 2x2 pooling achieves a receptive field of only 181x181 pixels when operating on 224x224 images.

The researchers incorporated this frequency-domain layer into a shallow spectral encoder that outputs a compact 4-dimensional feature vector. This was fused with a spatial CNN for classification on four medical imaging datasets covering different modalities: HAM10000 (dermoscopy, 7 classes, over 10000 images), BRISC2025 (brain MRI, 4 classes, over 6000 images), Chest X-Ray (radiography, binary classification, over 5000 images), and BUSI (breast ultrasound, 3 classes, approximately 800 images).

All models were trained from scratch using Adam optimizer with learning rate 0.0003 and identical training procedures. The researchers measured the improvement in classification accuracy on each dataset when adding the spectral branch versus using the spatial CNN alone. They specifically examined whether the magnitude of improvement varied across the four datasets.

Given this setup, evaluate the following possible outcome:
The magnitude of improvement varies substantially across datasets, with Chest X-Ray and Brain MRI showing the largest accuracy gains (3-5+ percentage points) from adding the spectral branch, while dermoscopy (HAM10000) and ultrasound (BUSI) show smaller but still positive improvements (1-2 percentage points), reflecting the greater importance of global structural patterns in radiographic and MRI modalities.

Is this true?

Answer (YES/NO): NO